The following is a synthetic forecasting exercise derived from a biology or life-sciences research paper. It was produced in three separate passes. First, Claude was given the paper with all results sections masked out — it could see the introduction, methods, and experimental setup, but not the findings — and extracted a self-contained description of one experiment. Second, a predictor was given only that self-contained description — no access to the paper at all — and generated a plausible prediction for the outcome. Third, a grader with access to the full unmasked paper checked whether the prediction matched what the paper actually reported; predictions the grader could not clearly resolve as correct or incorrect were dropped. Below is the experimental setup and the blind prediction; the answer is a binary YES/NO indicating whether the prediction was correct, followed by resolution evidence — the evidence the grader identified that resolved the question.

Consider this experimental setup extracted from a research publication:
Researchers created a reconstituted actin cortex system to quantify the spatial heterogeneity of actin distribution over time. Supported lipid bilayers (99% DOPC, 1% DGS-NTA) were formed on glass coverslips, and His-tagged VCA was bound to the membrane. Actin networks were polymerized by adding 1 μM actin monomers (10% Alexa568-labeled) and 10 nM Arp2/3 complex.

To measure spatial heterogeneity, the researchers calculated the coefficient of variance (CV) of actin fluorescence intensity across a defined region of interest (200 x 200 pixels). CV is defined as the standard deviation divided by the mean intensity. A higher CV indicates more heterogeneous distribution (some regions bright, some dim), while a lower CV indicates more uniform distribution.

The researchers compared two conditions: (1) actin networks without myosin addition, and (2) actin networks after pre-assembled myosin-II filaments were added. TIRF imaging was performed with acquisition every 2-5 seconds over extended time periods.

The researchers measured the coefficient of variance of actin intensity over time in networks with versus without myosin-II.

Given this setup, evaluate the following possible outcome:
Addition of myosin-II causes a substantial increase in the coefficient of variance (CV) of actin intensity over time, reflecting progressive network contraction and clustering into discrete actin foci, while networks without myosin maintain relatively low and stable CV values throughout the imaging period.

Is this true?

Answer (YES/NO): NO